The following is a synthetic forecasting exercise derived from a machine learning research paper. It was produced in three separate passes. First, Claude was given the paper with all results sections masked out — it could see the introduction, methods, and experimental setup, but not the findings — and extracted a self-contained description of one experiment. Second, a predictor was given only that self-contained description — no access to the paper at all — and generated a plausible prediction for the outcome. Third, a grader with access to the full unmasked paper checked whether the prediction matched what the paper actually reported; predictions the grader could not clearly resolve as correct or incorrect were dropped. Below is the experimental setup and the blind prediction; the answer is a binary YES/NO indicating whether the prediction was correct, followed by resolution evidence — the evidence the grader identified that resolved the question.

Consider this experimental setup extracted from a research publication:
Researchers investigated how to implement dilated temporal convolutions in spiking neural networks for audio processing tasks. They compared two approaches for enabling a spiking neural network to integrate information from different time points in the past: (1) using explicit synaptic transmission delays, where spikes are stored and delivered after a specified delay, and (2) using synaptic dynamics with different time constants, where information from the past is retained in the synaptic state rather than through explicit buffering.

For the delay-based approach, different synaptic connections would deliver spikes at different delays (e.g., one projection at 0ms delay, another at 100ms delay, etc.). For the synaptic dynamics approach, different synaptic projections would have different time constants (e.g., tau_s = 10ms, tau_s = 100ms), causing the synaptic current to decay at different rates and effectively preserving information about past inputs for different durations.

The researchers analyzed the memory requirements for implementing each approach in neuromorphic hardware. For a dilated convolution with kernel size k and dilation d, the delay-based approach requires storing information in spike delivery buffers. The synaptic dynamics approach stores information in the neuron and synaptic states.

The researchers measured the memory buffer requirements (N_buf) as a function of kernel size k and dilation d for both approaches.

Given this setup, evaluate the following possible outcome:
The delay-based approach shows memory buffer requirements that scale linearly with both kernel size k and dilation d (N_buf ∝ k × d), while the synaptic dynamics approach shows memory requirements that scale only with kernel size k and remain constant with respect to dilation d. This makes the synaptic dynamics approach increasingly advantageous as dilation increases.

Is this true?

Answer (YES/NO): NO